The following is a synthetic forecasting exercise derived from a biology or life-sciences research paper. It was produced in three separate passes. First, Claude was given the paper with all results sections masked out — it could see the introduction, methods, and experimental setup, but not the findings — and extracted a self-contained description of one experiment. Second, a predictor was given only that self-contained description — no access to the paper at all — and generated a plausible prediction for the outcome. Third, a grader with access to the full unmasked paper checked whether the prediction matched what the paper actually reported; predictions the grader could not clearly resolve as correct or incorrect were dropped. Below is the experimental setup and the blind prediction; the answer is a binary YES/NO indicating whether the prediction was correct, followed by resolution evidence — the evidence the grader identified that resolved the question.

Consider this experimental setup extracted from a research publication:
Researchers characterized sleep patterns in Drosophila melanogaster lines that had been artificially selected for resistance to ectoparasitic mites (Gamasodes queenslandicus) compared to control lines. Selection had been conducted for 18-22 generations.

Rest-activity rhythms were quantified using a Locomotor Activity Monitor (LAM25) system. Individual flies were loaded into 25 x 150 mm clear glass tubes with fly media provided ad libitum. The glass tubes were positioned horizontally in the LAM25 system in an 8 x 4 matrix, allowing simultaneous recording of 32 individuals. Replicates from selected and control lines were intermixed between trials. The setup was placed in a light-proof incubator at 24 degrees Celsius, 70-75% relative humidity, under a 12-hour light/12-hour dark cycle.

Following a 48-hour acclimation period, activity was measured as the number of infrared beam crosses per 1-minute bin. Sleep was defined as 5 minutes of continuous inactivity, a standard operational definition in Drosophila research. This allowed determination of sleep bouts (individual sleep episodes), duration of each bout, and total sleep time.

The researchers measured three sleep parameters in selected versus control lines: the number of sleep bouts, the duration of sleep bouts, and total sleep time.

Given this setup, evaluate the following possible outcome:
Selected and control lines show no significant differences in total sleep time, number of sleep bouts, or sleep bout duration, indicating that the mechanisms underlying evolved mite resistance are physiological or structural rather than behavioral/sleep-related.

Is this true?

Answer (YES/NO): NO